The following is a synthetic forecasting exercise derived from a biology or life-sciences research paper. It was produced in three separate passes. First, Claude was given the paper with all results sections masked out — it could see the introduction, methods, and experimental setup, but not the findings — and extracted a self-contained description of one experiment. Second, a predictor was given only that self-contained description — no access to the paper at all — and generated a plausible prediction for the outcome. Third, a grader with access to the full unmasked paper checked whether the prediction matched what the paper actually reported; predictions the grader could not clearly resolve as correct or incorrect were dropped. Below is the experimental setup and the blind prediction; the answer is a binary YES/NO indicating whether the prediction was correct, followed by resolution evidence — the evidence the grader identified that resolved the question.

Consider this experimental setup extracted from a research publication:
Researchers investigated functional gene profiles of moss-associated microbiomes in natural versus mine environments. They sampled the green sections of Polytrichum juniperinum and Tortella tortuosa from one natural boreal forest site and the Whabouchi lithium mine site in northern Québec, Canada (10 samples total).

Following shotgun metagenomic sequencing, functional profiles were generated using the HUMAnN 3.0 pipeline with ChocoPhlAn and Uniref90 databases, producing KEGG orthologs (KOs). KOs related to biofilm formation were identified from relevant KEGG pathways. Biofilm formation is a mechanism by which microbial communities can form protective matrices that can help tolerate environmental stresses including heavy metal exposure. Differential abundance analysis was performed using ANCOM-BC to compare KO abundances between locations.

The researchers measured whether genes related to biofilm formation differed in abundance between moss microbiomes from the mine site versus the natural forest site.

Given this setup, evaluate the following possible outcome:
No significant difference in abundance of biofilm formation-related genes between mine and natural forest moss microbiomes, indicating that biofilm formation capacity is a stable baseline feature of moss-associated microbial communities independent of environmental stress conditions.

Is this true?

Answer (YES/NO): NO